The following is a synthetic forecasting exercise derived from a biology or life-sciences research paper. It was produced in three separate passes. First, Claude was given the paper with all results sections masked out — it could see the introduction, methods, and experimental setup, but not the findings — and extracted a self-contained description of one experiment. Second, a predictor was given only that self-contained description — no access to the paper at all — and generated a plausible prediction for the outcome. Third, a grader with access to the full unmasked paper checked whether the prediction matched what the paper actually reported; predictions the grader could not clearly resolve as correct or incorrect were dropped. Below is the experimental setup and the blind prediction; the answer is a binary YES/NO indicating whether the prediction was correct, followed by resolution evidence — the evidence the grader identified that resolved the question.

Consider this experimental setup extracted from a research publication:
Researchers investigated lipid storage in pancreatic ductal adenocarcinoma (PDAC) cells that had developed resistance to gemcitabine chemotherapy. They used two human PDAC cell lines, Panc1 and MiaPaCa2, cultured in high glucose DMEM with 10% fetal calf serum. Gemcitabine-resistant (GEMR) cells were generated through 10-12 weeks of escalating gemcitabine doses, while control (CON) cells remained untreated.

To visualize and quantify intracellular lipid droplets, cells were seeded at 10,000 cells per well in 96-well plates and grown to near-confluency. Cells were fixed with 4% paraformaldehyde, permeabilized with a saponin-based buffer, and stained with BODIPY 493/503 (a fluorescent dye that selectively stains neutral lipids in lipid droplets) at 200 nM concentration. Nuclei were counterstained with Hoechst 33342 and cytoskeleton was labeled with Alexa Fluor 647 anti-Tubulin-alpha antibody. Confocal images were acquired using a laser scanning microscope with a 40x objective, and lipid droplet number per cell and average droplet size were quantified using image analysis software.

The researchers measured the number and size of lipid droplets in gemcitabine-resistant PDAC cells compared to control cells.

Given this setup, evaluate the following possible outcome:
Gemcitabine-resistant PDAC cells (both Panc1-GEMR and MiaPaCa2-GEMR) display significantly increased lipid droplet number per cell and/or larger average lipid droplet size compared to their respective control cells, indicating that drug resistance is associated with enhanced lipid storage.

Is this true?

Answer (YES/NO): NO